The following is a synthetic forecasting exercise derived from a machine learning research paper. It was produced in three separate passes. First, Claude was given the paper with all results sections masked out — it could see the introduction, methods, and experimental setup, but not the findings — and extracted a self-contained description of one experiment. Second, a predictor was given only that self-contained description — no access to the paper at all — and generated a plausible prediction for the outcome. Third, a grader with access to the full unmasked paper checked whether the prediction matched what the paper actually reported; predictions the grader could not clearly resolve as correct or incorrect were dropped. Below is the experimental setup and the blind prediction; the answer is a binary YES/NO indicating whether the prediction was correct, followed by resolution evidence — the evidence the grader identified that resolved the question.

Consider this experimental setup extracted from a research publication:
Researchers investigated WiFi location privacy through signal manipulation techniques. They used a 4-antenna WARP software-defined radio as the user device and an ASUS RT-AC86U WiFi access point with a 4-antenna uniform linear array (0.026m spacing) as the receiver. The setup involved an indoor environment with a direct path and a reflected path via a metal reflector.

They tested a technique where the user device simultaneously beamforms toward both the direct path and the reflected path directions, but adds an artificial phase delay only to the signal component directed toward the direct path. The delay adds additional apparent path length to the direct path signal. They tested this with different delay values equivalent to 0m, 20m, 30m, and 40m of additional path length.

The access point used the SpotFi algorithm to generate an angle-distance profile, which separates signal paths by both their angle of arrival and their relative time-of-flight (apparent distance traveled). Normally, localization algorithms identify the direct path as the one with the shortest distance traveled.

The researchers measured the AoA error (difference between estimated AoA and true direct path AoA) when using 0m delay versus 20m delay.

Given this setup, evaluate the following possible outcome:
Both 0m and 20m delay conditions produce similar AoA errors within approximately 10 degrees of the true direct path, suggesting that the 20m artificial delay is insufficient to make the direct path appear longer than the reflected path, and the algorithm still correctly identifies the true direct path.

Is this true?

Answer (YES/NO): NO